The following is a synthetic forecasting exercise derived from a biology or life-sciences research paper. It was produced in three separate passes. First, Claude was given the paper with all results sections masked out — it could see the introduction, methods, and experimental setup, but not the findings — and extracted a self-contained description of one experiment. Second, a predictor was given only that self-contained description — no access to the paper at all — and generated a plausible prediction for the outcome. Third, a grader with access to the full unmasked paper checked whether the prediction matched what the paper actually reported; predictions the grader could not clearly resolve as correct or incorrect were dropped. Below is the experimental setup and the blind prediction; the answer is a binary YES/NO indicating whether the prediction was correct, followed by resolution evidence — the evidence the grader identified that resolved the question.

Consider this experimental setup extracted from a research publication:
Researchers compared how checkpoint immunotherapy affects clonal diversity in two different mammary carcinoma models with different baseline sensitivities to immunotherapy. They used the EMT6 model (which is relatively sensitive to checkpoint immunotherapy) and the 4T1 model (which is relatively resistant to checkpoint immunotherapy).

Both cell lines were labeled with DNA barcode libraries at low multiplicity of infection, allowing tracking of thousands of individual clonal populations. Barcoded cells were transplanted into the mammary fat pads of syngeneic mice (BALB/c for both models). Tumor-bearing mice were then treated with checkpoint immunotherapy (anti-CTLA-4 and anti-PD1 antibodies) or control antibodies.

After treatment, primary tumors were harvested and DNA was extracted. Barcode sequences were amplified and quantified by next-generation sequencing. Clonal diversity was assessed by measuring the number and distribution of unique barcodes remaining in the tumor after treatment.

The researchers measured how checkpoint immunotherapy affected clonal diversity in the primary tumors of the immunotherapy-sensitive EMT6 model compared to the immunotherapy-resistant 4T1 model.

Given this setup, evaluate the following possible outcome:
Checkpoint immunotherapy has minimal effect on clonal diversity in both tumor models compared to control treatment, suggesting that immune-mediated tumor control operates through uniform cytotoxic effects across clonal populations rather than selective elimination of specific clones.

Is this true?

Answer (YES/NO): NO